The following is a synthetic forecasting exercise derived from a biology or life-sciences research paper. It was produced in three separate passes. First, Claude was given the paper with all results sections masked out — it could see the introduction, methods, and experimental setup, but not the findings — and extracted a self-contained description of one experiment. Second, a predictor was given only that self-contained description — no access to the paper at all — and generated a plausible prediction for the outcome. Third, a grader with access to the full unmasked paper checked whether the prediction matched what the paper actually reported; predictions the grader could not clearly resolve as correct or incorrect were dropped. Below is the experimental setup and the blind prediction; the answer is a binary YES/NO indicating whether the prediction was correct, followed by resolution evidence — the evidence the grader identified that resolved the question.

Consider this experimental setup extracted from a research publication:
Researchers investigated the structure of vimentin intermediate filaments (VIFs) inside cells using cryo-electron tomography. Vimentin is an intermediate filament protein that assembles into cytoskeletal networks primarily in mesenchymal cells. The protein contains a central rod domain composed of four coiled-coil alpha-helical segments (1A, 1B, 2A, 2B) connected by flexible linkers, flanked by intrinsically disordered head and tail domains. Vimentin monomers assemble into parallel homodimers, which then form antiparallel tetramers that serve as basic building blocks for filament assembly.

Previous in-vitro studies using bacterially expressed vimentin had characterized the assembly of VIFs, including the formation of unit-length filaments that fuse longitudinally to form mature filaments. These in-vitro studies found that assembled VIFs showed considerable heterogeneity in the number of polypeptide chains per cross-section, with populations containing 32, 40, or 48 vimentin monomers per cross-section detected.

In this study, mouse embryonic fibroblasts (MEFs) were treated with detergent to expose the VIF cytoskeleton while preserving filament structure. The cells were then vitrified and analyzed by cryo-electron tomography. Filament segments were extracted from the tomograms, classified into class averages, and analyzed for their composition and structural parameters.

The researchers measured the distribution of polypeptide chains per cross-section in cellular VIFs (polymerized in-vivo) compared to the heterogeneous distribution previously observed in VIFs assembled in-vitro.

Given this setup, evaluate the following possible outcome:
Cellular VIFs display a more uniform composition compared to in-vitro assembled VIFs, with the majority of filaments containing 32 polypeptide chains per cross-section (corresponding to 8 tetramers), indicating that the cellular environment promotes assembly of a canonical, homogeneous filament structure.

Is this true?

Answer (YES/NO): NO